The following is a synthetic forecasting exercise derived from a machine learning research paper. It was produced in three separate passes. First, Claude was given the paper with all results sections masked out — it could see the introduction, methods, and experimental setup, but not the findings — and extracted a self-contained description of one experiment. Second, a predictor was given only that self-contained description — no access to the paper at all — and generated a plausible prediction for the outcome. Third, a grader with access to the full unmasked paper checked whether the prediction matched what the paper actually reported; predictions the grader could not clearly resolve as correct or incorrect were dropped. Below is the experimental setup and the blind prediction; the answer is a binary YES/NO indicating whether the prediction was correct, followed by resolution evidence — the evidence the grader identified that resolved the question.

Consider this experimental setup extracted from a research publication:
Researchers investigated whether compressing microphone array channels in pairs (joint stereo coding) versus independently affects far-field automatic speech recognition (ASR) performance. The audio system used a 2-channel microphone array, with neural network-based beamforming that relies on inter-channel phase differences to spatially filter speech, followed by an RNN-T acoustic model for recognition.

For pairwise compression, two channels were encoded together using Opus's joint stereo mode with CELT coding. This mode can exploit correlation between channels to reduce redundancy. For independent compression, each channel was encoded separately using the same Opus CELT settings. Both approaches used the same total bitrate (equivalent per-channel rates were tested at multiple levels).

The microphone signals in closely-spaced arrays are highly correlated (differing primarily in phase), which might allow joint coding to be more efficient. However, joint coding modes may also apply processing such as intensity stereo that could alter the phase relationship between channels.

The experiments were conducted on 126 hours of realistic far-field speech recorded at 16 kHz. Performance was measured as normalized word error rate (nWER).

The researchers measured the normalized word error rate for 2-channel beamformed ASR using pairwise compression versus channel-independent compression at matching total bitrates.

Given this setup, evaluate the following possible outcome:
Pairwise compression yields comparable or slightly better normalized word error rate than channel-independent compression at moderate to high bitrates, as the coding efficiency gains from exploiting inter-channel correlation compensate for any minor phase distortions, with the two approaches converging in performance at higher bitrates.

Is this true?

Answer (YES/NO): NO